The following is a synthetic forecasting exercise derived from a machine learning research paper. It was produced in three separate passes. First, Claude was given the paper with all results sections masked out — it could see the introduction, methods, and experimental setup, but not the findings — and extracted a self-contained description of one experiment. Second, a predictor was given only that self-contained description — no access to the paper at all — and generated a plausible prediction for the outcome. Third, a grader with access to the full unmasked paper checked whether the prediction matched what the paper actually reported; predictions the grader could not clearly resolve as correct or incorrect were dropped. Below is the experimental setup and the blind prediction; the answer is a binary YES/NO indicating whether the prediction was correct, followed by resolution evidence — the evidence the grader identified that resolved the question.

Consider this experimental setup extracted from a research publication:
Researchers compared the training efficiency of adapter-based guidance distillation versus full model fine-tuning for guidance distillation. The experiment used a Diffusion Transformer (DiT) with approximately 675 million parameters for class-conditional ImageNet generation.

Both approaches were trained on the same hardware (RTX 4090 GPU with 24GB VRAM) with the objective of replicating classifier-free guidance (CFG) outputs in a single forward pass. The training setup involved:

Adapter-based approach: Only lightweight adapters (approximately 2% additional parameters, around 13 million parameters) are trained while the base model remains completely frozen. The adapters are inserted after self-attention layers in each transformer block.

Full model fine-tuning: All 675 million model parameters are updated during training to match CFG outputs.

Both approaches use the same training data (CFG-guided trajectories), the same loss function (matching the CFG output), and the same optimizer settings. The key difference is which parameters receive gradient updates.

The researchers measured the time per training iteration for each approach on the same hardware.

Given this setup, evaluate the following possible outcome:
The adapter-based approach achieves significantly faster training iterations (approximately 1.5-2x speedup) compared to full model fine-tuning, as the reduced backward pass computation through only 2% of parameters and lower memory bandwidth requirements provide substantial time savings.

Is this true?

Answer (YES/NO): NO